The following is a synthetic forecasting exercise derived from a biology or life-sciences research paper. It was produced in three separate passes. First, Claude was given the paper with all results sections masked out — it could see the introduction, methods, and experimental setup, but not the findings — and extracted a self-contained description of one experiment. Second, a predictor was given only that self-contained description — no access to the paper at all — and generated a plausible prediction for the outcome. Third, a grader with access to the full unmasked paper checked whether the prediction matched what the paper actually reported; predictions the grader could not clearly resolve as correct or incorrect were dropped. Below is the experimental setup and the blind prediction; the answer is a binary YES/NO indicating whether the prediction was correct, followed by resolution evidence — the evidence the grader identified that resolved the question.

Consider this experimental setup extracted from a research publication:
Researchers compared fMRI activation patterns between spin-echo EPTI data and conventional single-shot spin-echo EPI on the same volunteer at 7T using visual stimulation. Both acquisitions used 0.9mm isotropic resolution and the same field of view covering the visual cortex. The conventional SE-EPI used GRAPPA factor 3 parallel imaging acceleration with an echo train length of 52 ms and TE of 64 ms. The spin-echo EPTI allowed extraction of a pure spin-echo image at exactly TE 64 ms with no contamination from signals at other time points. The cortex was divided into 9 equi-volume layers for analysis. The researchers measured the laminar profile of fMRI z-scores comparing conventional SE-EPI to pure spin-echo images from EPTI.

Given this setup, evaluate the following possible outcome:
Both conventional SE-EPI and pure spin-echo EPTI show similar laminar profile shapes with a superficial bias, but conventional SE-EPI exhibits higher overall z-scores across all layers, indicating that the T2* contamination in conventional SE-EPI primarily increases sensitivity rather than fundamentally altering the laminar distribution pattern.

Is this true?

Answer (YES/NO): NO